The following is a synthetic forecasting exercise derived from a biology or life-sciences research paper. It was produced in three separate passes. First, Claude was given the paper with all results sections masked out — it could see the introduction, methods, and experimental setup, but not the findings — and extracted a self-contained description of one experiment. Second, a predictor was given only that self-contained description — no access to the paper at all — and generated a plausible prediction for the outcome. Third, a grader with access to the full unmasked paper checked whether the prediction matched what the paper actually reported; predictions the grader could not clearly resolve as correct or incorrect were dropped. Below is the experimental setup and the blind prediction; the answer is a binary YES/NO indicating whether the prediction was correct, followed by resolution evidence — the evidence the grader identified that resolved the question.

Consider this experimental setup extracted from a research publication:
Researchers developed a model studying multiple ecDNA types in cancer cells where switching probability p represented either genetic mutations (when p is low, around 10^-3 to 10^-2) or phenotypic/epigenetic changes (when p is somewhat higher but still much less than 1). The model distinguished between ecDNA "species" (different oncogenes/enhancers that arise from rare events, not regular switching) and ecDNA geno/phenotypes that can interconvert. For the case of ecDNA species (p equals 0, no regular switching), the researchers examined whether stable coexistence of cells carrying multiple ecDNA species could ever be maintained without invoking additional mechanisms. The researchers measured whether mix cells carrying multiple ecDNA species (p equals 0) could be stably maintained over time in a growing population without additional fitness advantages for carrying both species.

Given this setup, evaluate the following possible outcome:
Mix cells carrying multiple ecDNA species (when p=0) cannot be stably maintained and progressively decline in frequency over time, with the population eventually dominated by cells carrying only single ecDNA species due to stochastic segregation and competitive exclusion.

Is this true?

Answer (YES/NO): YES